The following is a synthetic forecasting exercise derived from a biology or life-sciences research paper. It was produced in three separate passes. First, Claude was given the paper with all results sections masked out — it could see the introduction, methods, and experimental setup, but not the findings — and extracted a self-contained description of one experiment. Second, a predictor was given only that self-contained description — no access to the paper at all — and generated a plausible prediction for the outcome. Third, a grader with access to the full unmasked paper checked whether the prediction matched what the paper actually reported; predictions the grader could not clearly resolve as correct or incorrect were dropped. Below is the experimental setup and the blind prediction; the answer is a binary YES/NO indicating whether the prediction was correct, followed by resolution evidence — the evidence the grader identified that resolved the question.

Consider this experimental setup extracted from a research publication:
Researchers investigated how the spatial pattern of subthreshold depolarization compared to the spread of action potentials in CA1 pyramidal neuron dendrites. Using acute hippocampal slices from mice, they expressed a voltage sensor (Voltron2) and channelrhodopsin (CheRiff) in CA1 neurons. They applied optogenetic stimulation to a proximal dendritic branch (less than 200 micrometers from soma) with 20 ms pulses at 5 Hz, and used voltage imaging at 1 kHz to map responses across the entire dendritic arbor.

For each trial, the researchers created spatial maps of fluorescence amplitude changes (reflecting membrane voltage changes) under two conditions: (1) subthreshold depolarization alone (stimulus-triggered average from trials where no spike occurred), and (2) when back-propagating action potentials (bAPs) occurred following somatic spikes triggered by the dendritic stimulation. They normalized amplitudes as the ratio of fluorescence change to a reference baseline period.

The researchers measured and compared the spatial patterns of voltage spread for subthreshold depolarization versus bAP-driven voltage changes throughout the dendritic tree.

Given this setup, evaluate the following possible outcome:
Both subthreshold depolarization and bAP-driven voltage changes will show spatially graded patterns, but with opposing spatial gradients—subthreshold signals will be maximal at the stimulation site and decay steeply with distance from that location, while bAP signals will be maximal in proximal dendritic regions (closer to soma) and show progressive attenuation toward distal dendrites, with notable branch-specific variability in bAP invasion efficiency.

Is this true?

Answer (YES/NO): NO